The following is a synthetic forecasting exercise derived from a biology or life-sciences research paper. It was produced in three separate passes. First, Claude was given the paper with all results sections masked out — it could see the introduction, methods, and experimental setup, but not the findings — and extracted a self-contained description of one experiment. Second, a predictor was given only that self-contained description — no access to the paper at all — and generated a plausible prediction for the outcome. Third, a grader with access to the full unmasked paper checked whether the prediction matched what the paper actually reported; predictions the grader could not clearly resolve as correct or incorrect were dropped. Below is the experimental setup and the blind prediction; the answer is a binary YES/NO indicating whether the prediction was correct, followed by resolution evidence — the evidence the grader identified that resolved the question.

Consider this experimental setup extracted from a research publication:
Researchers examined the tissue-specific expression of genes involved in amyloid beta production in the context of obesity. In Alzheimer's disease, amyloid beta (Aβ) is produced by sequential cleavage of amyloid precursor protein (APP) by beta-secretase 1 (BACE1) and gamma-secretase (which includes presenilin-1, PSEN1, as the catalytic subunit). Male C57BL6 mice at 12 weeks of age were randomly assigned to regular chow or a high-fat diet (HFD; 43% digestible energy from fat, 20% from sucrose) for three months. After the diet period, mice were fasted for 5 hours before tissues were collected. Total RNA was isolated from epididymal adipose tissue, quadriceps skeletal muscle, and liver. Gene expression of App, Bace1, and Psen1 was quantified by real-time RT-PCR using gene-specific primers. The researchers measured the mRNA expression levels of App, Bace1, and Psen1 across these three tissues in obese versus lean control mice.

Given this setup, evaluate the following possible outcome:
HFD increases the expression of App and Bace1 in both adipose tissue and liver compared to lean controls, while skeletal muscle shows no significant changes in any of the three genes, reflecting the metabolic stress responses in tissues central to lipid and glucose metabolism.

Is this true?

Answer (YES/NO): NO